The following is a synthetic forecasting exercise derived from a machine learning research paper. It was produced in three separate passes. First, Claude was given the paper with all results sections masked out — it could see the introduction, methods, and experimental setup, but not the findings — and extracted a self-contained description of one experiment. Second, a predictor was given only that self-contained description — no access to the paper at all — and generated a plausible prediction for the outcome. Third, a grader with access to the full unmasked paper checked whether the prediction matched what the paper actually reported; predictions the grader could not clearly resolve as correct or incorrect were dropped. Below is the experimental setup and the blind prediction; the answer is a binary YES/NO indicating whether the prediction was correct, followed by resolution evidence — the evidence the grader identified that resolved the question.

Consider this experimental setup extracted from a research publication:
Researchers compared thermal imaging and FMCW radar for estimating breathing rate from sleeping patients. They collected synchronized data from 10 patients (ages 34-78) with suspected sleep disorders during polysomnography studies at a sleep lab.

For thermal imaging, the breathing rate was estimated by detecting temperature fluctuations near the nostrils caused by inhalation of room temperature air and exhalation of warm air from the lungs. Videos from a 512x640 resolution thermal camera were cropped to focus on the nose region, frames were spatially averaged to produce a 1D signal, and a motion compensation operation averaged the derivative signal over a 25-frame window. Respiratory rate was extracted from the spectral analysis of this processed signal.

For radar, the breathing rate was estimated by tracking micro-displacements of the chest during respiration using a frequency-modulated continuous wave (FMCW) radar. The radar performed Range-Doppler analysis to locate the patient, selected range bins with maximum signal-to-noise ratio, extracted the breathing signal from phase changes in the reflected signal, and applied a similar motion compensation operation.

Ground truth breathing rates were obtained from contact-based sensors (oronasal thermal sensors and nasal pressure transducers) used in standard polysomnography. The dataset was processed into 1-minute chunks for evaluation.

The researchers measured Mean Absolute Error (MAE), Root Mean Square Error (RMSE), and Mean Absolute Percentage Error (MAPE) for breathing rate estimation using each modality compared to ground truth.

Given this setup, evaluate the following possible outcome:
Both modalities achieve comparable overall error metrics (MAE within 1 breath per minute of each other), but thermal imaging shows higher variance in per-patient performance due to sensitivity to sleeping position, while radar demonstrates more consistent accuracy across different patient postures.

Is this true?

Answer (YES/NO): NO